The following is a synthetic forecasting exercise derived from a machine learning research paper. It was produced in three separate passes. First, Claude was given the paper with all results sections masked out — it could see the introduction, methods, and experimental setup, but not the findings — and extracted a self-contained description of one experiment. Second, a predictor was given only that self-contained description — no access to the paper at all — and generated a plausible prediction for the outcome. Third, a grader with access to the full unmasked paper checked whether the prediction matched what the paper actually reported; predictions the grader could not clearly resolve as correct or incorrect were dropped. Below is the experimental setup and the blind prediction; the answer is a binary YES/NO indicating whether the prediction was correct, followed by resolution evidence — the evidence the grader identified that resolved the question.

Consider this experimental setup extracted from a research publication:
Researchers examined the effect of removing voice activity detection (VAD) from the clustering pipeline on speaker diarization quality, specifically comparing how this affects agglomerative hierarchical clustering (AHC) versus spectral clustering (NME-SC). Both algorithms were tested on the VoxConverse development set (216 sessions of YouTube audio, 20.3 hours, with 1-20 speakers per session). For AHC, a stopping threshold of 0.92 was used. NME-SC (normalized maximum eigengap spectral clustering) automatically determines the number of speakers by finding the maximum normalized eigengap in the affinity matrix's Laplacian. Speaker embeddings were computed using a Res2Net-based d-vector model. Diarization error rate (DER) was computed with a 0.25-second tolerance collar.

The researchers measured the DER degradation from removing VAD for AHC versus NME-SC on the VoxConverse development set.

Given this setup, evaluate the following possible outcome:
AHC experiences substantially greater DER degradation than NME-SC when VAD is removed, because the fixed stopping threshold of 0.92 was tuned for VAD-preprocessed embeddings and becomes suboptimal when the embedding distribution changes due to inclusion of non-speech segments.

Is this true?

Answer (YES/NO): YES